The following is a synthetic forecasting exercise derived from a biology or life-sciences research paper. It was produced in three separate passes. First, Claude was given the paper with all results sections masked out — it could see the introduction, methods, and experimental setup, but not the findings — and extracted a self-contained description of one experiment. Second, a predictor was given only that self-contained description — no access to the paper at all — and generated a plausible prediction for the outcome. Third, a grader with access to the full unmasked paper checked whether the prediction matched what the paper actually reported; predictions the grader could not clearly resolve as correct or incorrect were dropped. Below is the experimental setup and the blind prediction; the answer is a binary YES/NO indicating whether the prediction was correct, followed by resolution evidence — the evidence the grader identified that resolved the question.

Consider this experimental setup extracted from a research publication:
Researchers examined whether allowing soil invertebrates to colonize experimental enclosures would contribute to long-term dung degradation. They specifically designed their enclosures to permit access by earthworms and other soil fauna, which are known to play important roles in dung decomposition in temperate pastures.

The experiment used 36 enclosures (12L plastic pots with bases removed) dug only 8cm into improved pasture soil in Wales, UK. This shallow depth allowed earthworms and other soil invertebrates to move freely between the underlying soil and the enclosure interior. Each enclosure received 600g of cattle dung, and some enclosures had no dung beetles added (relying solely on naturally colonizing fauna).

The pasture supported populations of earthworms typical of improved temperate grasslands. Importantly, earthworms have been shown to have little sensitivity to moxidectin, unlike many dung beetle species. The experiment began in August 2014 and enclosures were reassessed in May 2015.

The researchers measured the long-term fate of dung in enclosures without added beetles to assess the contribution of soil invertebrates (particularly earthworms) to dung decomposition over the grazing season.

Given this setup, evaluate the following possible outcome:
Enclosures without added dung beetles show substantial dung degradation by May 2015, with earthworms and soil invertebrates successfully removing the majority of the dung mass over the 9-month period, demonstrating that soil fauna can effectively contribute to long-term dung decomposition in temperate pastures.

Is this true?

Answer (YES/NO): YES